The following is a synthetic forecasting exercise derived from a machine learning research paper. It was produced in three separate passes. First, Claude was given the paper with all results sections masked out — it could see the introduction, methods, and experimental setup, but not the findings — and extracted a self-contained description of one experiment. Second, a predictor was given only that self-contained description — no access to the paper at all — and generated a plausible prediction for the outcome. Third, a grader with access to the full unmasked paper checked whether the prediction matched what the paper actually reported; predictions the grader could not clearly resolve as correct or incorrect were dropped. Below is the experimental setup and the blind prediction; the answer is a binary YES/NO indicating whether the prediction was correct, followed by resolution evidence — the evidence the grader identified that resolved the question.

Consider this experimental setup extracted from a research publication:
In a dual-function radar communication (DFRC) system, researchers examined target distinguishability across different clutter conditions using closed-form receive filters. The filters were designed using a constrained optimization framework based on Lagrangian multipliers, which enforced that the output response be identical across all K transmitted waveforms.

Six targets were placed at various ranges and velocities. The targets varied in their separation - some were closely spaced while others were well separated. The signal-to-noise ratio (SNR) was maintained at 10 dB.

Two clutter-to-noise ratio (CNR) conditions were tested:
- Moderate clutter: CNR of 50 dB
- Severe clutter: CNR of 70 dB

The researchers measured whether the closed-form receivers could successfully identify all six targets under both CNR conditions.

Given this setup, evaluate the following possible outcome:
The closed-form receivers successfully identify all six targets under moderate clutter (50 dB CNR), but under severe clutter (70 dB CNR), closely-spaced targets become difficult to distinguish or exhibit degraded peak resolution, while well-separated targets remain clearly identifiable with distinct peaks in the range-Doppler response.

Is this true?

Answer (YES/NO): NO